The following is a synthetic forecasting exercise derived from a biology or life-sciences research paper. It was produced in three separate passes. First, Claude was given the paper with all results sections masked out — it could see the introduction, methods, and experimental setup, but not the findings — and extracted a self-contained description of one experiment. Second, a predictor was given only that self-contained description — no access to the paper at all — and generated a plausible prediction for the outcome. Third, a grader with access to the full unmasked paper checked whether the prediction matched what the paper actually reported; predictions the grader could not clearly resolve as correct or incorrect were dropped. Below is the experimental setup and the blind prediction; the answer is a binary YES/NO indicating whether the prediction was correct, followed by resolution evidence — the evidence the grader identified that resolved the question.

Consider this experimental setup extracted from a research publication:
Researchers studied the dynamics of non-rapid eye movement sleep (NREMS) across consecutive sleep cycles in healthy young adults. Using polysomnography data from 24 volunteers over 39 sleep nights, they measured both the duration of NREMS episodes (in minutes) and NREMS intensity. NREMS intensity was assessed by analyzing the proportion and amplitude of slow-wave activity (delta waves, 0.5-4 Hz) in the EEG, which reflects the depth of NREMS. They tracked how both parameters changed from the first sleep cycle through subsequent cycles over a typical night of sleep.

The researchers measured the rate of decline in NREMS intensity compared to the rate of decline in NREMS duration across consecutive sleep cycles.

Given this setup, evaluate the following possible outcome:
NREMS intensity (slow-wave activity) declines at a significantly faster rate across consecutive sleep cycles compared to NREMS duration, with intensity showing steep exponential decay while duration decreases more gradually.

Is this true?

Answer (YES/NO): YES